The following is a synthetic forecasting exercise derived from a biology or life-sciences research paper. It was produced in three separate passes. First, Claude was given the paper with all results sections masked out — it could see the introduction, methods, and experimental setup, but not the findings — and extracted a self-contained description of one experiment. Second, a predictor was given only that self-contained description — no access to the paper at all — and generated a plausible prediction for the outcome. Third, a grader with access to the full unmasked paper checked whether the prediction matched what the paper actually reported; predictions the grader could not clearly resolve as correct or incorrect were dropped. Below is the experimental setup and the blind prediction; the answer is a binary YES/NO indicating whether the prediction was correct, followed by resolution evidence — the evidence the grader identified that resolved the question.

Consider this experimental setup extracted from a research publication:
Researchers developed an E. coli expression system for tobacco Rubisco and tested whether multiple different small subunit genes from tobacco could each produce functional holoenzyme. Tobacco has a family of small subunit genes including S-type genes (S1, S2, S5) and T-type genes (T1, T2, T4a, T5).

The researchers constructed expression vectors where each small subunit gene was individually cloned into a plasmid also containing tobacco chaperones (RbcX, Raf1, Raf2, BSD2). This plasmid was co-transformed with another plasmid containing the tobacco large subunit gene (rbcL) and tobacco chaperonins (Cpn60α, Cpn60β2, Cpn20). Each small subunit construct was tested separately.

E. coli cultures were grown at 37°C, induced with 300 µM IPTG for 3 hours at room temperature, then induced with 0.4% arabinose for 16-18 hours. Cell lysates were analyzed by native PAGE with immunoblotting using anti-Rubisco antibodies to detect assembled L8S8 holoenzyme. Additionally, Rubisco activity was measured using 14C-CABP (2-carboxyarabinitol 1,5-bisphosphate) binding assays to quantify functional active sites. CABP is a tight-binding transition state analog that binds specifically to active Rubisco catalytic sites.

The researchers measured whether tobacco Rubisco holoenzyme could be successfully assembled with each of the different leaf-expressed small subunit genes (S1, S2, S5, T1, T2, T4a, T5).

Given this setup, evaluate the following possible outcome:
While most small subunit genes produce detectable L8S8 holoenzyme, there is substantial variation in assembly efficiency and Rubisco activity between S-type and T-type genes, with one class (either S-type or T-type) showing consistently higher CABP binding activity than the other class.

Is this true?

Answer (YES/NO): NO